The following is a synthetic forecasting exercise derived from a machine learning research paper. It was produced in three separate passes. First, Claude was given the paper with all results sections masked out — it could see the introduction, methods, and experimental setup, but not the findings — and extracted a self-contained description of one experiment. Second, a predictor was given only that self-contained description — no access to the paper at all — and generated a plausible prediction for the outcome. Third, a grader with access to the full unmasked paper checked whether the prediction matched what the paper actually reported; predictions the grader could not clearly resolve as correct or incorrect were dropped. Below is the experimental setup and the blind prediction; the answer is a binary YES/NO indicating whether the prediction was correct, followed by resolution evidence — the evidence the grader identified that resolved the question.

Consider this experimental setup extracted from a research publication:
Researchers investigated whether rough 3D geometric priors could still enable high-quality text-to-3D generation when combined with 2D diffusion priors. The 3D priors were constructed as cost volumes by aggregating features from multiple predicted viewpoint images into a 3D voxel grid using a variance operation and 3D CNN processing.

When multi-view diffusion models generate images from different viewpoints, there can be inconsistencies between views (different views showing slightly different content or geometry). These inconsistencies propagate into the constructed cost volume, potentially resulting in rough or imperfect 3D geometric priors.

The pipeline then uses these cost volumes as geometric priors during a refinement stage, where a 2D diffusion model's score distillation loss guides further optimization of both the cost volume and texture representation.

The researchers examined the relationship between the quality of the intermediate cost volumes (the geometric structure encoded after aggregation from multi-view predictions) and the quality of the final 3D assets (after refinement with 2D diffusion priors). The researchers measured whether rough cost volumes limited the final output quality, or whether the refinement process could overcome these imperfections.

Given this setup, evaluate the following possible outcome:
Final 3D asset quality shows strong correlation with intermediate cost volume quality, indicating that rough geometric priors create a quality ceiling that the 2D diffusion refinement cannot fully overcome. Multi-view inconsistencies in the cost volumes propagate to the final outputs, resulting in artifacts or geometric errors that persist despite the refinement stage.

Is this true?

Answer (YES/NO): NO